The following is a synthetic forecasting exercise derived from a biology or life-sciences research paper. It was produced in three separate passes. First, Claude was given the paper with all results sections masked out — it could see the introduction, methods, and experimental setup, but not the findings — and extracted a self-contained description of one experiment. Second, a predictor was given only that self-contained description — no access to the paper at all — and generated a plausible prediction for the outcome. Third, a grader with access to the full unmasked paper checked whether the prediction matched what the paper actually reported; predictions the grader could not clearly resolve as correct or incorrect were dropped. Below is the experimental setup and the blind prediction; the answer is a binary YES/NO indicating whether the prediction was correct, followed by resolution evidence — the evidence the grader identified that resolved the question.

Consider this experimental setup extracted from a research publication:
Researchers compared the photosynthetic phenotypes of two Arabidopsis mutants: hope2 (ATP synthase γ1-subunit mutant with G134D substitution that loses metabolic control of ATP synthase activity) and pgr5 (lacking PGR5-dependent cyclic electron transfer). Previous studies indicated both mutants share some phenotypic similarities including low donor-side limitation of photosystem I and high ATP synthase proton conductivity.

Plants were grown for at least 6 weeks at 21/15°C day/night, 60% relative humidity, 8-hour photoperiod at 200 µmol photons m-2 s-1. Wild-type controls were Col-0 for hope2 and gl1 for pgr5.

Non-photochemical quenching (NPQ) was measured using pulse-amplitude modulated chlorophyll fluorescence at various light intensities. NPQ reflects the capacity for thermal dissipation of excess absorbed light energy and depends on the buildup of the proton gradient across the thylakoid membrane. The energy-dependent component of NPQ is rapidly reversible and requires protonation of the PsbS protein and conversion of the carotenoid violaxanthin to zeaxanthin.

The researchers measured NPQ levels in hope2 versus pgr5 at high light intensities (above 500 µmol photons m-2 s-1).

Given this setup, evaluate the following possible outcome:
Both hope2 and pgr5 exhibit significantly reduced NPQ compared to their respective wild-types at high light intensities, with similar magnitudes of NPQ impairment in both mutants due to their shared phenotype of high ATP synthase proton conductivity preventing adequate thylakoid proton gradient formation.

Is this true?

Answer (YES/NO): NO